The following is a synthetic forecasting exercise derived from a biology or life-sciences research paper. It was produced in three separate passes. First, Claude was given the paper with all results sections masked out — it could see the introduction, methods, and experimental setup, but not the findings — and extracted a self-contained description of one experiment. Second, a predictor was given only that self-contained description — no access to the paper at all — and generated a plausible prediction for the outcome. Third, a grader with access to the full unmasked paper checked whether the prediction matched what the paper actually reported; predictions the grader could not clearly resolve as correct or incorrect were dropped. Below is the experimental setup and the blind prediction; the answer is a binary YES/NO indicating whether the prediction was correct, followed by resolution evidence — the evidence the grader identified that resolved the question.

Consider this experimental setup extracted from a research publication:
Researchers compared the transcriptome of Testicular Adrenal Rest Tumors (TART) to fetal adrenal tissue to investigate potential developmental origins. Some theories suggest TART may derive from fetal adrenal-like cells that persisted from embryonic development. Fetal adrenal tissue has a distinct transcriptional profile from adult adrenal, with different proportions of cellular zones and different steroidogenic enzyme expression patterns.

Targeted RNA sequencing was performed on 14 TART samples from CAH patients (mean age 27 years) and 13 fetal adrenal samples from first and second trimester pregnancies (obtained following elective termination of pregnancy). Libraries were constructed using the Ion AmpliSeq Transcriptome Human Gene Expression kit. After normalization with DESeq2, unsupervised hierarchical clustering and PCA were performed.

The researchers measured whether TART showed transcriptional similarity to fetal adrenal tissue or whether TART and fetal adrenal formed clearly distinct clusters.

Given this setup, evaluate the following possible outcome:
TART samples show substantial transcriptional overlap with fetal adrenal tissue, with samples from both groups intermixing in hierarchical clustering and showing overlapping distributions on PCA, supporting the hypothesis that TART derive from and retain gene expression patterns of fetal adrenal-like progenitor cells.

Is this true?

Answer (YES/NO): NO